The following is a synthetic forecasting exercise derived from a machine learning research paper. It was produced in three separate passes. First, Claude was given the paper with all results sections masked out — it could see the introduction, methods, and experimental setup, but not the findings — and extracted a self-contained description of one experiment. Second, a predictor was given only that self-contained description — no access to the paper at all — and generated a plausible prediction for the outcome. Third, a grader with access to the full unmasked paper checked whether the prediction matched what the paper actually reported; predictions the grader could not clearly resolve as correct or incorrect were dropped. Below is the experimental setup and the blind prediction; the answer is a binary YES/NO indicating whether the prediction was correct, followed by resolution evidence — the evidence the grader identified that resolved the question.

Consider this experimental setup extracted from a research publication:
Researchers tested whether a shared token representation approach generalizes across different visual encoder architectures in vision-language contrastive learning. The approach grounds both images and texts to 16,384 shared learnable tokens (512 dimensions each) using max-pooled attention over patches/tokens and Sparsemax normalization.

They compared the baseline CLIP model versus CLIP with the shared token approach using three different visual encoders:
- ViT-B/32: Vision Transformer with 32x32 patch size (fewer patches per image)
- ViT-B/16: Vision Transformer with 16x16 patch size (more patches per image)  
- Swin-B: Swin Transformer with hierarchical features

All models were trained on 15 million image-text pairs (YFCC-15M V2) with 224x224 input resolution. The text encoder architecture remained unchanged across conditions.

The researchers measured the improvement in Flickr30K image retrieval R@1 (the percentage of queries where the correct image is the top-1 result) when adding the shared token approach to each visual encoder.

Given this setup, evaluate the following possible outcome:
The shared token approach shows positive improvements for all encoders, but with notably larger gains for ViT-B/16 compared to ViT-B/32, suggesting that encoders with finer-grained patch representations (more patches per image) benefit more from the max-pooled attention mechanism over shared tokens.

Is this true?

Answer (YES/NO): NO